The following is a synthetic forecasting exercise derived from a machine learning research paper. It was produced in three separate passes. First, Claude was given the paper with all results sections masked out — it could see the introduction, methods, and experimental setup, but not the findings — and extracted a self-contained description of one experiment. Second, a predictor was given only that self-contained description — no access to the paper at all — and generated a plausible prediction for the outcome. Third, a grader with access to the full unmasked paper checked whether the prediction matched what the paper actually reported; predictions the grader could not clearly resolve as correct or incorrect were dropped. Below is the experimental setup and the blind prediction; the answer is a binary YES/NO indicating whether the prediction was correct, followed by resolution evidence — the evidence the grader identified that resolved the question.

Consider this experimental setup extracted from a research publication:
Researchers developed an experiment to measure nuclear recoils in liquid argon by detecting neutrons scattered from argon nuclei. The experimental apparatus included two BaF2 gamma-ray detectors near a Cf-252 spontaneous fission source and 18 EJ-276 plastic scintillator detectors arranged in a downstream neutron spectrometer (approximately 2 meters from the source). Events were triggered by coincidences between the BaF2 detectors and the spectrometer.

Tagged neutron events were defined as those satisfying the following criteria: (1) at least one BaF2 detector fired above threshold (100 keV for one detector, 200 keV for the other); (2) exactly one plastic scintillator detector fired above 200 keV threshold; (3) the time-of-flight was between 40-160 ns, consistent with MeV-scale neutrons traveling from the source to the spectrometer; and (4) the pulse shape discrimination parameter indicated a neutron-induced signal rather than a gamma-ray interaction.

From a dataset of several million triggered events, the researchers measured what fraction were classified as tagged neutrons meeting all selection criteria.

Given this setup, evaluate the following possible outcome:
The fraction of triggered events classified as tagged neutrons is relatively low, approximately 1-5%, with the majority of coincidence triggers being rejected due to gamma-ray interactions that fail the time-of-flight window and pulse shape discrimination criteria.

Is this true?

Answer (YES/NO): NO